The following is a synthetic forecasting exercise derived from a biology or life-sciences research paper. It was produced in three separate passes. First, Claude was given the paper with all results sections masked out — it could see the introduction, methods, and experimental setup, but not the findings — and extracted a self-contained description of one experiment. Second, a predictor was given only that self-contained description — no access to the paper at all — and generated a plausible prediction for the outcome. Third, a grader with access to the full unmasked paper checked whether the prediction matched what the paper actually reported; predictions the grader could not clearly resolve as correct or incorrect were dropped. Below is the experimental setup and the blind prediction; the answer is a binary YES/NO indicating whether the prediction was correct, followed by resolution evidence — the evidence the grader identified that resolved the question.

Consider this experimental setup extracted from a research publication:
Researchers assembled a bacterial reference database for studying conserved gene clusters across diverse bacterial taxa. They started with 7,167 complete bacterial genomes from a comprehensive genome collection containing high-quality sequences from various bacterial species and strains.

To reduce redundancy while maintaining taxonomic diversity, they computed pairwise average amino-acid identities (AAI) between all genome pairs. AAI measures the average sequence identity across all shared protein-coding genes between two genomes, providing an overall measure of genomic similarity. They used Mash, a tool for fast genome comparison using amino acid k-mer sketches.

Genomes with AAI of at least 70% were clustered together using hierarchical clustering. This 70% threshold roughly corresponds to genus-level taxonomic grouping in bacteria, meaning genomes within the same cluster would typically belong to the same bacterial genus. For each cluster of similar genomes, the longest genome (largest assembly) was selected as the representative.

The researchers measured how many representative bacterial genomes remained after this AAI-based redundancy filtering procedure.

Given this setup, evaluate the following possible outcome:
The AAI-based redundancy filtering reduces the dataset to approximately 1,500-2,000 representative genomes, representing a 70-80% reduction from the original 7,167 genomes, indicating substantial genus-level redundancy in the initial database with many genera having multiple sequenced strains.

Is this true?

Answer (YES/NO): NO